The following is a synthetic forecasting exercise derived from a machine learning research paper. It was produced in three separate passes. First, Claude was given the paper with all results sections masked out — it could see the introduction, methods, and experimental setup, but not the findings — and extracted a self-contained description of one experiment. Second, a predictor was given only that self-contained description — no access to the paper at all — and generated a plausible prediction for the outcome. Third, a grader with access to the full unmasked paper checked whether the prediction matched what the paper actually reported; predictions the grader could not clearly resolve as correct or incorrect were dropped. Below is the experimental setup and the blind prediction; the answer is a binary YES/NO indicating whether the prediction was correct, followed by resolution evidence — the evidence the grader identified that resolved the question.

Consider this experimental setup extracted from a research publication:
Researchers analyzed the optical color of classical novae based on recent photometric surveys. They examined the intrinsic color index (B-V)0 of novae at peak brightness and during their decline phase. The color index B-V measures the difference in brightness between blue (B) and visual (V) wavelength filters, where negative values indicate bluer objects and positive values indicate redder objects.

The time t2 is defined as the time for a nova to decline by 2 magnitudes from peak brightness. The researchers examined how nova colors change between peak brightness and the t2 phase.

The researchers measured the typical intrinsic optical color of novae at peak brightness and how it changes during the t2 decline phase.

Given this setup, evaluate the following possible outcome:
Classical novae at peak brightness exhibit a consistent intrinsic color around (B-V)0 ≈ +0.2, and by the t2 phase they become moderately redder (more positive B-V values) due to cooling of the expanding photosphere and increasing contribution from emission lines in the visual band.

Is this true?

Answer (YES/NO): NO